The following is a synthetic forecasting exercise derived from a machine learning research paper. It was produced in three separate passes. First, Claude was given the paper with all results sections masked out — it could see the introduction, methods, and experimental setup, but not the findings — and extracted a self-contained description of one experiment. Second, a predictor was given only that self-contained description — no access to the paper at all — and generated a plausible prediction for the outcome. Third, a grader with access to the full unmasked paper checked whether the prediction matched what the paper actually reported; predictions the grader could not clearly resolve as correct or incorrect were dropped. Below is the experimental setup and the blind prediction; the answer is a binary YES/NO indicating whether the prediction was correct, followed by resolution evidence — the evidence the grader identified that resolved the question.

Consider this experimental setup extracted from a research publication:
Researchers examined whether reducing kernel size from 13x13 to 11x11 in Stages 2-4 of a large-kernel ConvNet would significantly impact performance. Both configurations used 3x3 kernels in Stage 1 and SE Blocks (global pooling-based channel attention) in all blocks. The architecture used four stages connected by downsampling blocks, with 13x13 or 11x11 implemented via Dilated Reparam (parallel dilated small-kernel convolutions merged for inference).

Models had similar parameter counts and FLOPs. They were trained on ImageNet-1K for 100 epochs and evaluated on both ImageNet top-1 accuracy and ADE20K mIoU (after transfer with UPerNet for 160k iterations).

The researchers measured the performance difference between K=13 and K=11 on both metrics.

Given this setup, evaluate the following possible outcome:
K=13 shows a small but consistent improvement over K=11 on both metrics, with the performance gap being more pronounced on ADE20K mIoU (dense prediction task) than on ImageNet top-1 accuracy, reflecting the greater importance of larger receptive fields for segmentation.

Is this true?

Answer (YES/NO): NO